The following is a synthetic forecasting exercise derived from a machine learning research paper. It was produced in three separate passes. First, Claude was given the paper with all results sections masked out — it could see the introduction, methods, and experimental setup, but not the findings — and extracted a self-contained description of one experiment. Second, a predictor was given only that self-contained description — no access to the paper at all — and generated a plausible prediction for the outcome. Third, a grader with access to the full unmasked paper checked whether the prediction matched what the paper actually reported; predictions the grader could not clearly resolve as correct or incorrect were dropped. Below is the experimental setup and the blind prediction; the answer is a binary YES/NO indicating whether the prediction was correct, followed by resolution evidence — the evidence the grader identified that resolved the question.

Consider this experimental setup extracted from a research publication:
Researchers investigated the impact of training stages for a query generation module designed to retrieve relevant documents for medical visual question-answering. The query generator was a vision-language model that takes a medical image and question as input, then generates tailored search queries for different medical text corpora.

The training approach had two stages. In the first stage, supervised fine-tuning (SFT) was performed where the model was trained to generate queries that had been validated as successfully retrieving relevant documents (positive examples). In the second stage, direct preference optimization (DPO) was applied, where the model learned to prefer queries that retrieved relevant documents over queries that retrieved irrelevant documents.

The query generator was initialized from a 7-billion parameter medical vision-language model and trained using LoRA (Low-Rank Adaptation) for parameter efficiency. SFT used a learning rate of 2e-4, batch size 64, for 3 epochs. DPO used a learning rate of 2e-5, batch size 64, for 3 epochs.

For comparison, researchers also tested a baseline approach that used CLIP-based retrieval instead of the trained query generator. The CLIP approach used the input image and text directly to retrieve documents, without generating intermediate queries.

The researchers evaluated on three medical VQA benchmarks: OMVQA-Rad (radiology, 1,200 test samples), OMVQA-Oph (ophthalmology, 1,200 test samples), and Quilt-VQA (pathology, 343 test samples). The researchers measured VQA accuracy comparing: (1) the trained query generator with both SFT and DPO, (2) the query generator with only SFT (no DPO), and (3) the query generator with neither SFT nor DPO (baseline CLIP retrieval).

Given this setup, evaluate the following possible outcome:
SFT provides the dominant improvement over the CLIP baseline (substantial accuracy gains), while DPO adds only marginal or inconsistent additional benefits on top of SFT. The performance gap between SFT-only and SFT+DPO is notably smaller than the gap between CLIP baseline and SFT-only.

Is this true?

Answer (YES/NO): NO